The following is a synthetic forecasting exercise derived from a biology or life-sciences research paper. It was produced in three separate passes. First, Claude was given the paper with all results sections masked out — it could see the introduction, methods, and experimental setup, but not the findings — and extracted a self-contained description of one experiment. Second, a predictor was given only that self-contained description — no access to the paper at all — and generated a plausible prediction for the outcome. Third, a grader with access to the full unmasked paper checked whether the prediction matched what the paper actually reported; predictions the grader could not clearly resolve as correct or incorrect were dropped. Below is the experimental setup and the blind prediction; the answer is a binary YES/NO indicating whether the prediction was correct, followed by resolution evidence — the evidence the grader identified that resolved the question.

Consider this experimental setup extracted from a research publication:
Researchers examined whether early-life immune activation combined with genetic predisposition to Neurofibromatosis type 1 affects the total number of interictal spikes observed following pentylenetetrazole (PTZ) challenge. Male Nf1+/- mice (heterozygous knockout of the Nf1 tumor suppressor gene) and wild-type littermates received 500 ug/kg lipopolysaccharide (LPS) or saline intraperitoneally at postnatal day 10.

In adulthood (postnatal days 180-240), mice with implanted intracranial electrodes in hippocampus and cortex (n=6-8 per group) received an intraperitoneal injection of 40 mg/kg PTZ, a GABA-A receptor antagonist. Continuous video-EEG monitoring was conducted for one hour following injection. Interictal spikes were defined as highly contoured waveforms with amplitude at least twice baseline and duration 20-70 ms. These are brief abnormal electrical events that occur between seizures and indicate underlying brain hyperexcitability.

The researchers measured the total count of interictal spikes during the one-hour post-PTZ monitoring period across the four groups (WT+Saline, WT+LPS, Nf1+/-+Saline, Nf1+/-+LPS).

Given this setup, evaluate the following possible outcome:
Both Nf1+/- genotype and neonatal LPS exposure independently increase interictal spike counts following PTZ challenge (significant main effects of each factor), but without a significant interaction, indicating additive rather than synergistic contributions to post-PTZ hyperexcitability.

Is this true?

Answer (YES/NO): NO